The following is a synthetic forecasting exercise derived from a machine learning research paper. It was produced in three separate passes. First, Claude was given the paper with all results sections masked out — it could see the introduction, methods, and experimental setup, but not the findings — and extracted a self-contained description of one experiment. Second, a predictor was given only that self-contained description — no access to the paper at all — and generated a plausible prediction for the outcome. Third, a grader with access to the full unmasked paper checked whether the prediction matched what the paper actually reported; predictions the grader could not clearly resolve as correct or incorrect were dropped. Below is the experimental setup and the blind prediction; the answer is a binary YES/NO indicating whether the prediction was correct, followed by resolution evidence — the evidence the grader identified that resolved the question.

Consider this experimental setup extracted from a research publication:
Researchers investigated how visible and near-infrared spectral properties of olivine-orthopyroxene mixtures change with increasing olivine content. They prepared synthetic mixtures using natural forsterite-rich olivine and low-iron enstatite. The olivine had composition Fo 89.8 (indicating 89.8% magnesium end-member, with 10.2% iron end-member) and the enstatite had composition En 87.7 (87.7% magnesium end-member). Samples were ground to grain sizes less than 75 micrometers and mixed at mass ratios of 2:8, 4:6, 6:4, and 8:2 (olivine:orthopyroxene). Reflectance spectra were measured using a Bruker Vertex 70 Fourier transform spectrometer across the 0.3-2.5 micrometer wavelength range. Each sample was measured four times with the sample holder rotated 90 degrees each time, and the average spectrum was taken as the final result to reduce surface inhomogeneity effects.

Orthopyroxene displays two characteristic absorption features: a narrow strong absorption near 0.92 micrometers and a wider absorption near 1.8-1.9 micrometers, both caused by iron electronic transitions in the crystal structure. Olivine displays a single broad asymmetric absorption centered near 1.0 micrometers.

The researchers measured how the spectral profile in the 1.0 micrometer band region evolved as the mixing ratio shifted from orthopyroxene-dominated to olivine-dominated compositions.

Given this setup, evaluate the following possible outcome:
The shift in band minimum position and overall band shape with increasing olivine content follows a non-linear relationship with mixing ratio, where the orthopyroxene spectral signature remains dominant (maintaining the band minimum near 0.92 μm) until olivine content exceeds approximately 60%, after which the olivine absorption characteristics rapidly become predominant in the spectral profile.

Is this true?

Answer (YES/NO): YES